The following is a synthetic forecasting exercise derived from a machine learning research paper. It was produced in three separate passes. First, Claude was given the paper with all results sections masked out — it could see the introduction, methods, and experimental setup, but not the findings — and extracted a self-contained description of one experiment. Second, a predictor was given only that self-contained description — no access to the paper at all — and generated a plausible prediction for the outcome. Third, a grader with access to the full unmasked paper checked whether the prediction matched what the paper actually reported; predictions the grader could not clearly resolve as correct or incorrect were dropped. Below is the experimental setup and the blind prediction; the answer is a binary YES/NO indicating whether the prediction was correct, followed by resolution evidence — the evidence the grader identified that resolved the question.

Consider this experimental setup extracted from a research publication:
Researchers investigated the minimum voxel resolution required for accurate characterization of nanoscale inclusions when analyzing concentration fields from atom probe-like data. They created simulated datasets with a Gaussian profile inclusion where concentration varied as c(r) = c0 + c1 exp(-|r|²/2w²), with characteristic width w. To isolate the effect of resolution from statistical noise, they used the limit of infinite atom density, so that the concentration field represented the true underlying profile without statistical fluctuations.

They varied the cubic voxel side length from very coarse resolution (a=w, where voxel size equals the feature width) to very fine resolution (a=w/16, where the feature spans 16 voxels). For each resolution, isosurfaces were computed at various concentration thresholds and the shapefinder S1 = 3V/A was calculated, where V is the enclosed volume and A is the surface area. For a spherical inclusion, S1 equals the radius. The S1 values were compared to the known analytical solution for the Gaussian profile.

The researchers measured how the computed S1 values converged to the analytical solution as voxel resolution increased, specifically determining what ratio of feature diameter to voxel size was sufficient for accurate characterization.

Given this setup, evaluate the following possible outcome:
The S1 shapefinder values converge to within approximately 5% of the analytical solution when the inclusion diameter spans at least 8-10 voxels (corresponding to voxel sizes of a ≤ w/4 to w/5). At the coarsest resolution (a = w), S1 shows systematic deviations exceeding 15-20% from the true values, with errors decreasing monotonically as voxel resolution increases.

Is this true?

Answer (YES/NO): NO